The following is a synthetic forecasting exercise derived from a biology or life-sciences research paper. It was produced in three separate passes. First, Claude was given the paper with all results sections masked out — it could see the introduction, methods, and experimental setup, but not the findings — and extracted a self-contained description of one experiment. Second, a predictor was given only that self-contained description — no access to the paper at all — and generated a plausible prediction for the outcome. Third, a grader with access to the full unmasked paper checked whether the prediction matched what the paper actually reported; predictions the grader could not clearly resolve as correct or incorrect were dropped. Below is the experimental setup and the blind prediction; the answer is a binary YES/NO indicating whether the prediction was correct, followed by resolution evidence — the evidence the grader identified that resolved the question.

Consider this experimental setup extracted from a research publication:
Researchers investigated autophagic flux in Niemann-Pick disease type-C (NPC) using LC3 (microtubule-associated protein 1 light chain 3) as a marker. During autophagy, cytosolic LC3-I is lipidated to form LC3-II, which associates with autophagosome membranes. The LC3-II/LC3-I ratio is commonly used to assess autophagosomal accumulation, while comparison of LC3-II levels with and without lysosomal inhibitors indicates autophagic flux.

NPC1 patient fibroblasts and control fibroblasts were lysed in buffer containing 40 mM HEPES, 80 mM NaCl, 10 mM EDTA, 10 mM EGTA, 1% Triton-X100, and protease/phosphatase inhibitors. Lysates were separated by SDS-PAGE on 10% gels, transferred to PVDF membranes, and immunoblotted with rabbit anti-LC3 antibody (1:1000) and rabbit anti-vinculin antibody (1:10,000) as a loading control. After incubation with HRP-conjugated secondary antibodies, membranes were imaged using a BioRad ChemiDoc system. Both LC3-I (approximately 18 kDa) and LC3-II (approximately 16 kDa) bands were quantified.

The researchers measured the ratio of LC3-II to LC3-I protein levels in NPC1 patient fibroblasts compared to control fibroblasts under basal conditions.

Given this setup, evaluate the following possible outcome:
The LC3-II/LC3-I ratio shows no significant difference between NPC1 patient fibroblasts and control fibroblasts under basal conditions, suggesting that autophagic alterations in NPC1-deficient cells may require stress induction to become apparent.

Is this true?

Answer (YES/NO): NO